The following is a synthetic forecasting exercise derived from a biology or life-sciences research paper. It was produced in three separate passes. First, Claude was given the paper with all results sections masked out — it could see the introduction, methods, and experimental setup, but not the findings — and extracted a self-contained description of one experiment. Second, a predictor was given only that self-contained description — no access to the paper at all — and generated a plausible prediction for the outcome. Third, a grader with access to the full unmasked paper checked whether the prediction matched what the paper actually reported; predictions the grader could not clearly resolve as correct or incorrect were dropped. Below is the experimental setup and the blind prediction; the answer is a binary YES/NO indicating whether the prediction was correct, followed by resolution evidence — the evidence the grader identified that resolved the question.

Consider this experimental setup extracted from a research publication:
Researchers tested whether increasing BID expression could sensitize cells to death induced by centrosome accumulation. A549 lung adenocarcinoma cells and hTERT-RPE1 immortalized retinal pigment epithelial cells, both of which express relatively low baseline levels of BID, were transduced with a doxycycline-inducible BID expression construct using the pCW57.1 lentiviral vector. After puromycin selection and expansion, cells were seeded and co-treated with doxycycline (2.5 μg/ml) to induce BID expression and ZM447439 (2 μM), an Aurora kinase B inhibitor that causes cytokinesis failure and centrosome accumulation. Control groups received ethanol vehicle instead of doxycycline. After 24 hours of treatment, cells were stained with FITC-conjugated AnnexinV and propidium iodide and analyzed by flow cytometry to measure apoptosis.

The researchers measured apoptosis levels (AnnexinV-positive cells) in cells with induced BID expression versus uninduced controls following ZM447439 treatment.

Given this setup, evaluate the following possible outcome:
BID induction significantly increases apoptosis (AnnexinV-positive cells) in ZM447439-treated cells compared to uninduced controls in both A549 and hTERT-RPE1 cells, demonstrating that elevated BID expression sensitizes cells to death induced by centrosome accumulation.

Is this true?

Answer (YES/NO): YES